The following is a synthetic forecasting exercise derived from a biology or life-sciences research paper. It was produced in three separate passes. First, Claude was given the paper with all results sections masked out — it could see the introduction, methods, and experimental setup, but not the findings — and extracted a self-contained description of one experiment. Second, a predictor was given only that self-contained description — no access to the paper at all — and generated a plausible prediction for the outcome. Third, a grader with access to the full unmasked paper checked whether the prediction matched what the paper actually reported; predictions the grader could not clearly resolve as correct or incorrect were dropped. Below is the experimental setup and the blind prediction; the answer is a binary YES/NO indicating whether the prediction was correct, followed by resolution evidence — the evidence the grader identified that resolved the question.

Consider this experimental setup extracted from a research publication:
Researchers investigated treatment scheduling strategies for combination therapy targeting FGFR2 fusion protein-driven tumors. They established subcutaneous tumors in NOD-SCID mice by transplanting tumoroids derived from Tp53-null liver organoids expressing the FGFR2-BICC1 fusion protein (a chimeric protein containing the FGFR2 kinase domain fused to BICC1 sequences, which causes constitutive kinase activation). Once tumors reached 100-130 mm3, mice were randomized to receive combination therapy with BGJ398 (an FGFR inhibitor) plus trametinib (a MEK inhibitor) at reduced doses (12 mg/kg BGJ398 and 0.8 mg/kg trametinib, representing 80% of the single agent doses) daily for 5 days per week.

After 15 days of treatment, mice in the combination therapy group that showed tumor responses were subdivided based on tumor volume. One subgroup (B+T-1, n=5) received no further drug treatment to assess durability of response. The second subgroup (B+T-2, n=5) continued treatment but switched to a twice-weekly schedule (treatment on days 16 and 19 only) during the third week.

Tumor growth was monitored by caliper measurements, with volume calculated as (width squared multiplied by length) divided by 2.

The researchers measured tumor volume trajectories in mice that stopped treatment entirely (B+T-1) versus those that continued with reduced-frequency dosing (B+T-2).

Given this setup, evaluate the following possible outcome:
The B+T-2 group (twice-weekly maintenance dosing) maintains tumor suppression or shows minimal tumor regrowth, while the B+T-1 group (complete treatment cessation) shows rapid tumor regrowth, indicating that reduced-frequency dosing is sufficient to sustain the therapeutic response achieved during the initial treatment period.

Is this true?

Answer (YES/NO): NO